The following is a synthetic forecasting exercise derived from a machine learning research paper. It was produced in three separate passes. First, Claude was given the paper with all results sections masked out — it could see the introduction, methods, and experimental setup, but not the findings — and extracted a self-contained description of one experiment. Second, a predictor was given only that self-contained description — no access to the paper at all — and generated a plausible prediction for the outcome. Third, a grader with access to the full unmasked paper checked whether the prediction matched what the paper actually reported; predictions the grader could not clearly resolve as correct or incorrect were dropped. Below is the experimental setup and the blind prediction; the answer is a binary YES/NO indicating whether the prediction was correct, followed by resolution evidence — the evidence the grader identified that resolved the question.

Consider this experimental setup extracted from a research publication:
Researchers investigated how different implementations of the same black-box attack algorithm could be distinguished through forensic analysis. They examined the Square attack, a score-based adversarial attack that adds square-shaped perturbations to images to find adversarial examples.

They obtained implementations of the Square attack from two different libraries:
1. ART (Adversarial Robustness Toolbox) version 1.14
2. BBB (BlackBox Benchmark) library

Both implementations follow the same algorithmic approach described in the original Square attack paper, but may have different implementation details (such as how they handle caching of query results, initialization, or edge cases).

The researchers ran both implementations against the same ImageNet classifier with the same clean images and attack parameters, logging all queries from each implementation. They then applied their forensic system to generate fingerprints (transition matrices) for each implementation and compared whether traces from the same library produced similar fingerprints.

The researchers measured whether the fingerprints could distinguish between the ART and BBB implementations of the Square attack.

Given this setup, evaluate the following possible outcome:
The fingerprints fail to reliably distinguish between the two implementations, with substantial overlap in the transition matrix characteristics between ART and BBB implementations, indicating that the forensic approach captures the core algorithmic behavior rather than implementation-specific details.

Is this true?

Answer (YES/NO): NO